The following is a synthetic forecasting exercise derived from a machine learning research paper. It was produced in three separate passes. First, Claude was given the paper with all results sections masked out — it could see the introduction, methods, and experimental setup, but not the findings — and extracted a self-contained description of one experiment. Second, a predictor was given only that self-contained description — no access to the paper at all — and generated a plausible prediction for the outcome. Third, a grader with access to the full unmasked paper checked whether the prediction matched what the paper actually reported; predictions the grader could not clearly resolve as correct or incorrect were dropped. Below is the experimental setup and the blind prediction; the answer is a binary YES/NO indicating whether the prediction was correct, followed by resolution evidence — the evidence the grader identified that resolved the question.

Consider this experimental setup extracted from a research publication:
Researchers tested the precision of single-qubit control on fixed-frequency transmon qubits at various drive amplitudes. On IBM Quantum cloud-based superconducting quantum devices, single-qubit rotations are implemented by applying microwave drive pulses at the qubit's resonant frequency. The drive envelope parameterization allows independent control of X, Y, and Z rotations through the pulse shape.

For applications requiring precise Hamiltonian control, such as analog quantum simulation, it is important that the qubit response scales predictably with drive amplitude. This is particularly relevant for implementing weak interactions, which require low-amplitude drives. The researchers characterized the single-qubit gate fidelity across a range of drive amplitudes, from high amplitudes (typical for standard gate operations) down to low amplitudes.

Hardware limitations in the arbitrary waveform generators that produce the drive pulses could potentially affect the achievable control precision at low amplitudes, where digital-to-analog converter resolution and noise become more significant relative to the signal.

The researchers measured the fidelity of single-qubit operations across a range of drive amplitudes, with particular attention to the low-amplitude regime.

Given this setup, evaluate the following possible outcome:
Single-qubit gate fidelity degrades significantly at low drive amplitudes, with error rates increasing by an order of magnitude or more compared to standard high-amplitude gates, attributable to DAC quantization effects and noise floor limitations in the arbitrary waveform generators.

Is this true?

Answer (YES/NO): YES